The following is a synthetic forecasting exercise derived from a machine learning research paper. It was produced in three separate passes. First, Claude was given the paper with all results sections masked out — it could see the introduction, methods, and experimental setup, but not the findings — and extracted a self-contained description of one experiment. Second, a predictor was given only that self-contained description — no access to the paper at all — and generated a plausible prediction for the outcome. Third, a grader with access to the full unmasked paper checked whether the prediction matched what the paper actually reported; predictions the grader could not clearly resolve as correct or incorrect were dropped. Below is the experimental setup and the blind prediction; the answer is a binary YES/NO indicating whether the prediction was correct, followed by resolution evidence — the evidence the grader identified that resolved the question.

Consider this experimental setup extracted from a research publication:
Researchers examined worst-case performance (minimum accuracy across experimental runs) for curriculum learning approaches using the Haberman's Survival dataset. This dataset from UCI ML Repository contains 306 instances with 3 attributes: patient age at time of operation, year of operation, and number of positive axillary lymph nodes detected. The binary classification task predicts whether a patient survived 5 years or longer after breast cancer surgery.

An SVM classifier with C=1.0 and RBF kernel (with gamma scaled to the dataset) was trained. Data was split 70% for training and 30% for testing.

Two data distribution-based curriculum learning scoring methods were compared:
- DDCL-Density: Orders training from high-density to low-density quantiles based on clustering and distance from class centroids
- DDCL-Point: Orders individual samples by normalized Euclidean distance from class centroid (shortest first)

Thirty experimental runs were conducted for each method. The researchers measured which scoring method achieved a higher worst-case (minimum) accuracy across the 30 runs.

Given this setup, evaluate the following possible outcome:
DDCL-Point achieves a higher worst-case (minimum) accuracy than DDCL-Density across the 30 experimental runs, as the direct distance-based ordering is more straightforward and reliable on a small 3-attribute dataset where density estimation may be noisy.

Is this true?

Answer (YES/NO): YES